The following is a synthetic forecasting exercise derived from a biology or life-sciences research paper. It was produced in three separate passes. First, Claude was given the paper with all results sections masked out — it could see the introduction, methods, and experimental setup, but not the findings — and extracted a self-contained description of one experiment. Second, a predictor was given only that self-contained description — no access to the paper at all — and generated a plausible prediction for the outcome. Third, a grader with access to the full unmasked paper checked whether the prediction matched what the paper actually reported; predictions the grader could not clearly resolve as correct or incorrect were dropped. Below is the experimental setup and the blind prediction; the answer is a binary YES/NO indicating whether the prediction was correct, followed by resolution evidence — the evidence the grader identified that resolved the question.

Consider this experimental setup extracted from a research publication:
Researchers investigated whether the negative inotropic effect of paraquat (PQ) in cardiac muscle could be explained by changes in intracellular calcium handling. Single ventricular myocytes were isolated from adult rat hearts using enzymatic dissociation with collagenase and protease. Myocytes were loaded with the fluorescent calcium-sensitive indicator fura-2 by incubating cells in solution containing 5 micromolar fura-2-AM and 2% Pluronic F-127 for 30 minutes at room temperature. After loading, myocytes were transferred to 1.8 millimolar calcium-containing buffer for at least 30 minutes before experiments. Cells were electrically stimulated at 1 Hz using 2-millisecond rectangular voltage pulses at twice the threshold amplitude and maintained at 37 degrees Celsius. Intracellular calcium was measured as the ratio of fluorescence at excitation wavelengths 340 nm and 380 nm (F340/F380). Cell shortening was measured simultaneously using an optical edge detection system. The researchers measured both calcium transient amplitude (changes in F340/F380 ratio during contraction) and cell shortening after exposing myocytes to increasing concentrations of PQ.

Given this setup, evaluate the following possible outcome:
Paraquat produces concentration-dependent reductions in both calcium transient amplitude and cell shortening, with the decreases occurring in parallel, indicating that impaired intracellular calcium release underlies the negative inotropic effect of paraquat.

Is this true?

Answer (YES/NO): YES